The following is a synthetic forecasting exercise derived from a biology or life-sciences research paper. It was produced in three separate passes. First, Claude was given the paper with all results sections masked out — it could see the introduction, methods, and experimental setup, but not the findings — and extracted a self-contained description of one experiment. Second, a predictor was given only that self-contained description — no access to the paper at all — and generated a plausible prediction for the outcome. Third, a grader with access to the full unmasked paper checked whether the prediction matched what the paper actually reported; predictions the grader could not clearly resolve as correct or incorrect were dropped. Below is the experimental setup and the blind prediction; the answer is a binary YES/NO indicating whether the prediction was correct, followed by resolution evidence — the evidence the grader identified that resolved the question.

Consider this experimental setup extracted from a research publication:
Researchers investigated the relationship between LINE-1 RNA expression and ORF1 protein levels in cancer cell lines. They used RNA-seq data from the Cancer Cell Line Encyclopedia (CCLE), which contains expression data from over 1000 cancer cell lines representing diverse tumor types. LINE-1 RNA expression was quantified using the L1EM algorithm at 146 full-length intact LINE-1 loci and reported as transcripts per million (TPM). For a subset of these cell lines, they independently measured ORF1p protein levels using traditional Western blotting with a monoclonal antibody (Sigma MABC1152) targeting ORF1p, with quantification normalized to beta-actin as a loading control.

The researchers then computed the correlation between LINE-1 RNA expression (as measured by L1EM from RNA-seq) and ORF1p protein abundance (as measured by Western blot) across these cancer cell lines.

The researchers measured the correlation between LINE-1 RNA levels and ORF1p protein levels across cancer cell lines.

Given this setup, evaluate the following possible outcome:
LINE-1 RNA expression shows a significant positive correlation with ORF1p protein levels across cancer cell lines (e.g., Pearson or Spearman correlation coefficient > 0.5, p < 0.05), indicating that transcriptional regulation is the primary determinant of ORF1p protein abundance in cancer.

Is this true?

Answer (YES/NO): YES